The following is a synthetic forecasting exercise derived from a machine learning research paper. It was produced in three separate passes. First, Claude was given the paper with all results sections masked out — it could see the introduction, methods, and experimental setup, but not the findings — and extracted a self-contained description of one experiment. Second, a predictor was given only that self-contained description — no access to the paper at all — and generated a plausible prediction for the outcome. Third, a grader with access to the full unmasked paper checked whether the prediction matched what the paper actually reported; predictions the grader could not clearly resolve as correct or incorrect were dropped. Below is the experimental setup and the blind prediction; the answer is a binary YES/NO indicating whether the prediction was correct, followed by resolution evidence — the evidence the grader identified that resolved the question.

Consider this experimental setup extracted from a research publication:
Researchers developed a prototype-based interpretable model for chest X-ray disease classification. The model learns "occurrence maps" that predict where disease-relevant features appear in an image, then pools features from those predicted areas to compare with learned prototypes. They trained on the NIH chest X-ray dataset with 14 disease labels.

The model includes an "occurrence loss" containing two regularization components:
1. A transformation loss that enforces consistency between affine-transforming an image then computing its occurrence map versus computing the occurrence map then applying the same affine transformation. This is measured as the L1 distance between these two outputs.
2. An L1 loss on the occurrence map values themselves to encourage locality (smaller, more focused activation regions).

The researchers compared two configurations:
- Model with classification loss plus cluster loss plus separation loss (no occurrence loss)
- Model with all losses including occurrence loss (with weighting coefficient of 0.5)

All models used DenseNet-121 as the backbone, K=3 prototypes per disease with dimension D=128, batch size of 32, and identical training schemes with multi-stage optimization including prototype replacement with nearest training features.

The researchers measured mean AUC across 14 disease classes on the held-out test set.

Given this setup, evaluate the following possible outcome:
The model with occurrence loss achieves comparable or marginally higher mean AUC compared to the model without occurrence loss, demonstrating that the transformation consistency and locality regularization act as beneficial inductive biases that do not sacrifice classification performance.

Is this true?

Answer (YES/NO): YES